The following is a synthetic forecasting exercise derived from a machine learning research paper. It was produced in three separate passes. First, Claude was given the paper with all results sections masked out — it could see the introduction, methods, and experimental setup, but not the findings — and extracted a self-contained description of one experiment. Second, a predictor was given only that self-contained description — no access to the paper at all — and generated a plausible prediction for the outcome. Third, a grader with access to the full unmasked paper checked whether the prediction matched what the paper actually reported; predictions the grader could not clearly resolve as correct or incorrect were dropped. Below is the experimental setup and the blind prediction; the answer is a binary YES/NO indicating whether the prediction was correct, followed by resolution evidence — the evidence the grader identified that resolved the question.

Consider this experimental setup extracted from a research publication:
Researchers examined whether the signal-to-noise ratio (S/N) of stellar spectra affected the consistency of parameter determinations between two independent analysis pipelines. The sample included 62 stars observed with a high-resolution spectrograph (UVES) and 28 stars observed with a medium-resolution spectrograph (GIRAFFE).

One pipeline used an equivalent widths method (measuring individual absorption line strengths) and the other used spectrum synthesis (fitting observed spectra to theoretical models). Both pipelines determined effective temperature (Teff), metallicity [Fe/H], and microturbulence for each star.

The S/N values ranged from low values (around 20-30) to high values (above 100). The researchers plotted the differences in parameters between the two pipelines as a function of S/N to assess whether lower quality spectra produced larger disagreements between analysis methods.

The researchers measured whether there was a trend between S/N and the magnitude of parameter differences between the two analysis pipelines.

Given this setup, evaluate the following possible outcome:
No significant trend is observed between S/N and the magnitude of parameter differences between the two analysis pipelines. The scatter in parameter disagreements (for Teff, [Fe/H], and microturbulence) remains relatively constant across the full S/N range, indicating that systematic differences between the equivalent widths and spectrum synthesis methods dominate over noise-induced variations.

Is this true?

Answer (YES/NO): YES